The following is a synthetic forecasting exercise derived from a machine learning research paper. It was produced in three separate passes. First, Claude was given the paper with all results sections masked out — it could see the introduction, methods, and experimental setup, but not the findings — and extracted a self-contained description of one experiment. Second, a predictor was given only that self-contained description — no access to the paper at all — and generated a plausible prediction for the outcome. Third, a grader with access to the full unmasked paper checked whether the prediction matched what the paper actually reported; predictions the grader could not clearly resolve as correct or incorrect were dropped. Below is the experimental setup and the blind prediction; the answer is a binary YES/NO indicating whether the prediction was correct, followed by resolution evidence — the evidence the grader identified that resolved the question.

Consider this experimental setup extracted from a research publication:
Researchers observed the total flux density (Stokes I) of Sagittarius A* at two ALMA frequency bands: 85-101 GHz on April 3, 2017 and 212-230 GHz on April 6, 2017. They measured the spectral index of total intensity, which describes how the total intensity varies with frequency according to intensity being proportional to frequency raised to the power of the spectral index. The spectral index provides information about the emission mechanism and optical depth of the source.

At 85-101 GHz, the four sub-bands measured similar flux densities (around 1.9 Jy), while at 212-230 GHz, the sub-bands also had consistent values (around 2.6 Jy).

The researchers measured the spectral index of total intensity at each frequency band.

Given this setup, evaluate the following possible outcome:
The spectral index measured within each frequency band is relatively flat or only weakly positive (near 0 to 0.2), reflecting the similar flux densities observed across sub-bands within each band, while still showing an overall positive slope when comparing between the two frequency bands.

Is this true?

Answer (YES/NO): YES